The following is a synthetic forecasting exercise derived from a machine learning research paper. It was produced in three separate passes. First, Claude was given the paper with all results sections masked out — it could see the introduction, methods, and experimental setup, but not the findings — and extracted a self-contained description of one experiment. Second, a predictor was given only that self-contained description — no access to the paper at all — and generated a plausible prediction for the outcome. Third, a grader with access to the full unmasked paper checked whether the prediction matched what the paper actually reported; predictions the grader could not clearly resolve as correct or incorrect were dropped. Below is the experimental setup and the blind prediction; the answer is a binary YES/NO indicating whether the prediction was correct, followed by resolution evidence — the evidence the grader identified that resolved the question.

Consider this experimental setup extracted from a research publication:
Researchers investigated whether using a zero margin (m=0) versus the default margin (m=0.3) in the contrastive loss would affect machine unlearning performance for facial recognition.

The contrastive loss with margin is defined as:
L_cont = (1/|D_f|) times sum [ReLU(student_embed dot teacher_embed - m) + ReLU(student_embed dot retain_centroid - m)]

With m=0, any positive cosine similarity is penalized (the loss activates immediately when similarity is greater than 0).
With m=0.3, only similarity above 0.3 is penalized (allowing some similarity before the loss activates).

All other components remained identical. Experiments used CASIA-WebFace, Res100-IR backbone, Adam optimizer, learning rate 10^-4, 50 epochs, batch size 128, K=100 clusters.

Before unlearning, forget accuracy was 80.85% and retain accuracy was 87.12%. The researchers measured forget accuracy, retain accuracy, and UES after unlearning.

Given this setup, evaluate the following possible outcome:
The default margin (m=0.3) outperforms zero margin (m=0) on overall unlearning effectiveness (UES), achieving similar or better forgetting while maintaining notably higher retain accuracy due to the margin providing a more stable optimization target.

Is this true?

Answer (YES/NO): NO